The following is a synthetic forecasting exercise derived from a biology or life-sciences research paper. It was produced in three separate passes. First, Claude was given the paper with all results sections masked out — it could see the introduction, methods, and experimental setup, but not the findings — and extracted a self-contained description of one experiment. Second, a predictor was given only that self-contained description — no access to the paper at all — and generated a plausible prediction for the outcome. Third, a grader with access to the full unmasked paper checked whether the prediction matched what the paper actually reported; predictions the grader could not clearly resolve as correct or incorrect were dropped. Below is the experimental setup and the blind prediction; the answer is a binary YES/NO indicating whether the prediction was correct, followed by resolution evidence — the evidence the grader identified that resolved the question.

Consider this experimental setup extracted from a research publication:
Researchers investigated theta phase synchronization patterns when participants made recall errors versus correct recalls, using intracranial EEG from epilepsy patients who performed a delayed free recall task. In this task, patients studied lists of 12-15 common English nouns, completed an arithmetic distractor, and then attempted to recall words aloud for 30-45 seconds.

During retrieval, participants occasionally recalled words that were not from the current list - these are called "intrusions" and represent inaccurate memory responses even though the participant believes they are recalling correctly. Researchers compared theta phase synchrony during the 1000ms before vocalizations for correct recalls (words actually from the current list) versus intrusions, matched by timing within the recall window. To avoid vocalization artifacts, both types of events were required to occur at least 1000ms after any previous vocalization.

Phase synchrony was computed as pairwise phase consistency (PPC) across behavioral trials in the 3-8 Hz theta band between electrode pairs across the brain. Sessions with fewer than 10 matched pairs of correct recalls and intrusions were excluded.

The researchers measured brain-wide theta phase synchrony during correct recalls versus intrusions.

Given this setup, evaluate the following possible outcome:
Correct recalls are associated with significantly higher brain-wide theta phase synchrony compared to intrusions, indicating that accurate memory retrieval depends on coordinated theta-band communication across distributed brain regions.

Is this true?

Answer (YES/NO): YES